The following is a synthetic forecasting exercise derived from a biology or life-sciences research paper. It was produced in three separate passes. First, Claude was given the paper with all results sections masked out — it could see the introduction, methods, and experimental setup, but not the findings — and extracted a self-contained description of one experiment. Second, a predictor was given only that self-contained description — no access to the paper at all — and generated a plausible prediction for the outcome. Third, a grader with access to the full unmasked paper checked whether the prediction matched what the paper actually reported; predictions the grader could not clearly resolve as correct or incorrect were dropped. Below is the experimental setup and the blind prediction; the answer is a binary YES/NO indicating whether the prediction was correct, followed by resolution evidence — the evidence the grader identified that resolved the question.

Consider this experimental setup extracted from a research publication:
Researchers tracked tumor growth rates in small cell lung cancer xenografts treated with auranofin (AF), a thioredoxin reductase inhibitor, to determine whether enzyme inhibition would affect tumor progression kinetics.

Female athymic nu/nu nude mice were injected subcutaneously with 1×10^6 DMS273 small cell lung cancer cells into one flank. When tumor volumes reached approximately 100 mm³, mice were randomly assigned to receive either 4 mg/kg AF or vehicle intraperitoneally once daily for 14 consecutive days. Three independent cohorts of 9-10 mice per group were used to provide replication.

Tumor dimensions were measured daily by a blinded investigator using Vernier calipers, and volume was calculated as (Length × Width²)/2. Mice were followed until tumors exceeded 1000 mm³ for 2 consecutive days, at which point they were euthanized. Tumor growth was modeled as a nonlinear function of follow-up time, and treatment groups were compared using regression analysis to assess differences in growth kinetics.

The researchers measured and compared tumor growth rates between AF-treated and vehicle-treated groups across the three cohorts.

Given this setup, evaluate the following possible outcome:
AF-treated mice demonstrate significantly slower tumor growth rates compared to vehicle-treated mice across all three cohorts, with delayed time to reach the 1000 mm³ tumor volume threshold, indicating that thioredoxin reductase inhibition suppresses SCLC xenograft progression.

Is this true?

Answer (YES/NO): NO